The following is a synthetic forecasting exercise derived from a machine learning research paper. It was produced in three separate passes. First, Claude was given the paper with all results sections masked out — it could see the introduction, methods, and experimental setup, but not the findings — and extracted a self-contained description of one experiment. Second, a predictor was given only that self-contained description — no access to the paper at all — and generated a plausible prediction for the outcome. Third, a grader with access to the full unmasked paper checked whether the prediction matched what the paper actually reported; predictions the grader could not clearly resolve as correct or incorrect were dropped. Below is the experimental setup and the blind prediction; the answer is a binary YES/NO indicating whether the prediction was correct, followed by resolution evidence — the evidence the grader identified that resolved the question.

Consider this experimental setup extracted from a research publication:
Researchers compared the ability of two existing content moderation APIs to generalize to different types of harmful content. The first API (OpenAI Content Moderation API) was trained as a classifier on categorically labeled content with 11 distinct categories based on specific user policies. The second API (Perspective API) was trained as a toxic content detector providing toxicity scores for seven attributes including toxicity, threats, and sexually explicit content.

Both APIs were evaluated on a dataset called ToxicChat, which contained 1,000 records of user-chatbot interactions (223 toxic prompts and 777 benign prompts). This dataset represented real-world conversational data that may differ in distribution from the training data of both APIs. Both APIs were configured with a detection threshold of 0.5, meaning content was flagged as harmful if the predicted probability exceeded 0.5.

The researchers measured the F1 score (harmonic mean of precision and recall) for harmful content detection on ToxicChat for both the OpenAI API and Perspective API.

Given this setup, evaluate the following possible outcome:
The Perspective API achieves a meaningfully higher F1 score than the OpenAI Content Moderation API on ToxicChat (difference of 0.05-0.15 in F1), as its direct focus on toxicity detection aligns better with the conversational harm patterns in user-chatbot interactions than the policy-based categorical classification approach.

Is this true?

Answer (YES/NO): NO